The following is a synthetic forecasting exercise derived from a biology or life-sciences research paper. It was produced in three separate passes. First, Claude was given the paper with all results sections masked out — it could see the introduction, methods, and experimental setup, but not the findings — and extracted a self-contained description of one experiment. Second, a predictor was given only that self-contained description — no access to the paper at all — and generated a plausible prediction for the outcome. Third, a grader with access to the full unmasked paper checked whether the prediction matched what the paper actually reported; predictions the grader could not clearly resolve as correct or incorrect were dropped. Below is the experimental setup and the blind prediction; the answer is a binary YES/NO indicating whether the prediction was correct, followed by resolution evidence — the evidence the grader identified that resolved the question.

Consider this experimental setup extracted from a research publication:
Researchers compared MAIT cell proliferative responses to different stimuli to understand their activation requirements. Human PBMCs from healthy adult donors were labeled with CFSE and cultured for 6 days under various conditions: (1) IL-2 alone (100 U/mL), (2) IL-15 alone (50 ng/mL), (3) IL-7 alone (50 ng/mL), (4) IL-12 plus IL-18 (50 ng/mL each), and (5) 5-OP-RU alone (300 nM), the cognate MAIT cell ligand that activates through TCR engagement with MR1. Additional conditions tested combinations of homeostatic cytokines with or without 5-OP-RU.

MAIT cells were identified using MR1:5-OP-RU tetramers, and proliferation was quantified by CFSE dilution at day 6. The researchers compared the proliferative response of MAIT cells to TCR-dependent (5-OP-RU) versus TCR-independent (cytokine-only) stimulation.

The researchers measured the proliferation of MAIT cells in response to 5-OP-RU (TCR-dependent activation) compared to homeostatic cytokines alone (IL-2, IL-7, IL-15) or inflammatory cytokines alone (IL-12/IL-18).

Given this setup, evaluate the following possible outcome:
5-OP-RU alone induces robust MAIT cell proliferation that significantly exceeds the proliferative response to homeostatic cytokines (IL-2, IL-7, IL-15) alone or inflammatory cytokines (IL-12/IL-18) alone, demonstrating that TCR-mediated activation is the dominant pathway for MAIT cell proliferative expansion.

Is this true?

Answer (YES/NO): NO